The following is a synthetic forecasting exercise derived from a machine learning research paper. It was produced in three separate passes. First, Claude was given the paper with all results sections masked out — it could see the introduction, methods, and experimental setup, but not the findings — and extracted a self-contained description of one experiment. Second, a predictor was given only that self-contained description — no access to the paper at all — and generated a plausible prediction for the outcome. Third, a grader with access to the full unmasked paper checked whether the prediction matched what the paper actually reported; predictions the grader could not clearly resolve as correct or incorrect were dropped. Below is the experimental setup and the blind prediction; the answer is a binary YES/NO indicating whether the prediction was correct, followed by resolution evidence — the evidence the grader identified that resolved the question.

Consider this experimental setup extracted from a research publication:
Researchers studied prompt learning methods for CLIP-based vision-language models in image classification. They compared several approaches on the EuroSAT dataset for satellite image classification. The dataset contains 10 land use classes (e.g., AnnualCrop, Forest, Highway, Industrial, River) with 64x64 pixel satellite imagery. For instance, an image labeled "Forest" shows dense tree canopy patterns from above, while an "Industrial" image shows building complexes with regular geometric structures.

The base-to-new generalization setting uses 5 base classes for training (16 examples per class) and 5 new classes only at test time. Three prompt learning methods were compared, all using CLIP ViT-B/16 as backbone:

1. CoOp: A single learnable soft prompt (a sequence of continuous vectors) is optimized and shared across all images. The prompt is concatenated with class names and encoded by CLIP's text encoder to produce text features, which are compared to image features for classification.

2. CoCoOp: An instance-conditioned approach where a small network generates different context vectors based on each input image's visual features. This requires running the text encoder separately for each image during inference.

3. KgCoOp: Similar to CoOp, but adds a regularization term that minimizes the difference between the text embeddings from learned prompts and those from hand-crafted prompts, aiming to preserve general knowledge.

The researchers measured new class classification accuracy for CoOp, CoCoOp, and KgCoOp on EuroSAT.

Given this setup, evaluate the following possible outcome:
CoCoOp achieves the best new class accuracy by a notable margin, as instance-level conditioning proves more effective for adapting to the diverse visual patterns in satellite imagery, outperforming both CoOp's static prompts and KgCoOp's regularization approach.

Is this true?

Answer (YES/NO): NO